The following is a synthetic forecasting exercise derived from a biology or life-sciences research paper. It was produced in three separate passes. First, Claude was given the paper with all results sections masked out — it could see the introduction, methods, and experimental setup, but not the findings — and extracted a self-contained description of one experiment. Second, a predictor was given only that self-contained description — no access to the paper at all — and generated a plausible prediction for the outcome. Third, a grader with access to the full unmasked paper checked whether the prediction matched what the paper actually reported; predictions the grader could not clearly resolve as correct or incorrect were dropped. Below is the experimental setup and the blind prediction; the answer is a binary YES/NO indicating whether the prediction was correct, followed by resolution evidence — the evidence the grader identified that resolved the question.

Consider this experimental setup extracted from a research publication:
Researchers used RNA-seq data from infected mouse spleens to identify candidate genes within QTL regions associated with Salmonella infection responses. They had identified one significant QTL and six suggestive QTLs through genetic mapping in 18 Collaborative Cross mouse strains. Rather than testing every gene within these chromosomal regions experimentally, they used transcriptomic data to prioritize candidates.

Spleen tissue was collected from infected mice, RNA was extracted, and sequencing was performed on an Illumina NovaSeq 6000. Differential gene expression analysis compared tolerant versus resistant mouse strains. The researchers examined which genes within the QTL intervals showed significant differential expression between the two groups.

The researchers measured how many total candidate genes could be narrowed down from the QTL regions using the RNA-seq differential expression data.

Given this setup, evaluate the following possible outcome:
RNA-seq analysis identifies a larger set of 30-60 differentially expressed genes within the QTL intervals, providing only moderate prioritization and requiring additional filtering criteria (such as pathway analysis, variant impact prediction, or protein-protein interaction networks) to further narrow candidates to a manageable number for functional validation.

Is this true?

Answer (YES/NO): NO